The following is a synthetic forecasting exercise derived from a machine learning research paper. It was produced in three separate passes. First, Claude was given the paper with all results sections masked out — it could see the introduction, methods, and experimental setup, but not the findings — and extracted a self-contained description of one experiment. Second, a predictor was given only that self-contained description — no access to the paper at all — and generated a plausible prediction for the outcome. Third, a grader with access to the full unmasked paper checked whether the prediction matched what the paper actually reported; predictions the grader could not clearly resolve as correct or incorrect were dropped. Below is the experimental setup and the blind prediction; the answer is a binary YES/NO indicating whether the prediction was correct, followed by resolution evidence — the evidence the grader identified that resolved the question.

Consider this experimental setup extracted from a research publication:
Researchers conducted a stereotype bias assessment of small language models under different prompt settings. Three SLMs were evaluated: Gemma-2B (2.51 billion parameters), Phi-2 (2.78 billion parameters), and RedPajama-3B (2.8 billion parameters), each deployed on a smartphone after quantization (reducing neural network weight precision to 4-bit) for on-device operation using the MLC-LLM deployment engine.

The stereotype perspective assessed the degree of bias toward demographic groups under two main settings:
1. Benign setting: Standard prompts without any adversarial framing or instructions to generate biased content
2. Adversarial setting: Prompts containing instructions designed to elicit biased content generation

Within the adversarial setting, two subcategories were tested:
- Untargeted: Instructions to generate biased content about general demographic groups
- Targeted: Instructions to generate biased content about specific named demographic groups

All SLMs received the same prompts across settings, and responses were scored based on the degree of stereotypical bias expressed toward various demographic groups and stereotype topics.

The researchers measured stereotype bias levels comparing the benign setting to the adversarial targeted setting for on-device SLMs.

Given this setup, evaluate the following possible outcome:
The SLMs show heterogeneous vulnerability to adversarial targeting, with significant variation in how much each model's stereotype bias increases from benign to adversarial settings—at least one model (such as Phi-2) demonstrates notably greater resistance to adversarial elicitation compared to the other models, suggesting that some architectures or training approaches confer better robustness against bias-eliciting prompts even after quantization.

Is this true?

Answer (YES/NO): NO